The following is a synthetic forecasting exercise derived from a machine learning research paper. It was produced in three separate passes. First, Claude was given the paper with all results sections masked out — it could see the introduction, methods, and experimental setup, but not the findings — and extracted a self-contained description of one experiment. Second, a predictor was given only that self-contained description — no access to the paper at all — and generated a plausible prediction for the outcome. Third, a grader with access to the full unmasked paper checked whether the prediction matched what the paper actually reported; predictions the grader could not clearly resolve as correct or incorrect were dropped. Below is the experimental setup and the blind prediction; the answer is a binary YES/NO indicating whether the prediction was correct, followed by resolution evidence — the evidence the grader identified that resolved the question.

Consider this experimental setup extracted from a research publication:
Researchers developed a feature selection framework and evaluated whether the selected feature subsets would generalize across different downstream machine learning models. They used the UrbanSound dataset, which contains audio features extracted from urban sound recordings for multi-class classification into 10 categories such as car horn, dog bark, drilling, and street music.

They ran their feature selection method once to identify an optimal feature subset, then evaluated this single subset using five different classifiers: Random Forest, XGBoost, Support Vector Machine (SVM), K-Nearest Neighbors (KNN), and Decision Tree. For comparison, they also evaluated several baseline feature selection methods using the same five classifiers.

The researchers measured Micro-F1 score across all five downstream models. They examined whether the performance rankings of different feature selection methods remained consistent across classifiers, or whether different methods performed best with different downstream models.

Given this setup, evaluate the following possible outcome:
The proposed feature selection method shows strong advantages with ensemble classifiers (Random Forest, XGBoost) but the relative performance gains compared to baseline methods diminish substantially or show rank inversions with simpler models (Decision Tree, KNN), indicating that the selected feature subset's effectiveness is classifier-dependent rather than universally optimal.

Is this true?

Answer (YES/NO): NO